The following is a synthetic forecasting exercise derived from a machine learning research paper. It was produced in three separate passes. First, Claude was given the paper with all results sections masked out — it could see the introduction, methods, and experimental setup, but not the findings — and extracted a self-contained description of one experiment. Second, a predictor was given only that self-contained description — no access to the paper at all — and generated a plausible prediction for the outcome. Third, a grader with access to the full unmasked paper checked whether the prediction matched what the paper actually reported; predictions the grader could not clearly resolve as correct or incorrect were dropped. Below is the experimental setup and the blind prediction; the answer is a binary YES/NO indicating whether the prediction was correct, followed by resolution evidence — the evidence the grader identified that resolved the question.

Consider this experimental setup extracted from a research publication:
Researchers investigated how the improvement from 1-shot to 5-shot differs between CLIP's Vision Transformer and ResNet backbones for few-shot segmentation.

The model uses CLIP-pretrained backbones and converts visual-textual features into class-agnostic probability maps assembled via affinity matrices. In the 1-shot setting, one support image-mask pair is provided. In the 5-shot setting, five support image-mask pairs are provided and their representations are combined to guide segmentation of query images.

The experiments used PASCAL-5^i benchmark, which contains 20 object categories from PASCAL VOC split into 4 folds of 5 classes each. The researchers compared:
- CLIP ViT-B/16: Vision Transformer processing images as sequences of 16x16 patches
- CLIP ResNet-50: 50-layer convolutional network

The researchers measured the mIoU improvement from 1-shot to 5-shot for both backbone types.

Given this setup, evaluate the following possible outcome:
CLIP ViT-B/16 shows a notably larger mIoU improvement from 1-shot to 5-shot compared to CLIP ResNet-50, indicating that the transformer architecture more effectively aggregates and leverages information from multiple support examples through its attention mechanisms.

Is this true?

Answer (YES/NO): NO